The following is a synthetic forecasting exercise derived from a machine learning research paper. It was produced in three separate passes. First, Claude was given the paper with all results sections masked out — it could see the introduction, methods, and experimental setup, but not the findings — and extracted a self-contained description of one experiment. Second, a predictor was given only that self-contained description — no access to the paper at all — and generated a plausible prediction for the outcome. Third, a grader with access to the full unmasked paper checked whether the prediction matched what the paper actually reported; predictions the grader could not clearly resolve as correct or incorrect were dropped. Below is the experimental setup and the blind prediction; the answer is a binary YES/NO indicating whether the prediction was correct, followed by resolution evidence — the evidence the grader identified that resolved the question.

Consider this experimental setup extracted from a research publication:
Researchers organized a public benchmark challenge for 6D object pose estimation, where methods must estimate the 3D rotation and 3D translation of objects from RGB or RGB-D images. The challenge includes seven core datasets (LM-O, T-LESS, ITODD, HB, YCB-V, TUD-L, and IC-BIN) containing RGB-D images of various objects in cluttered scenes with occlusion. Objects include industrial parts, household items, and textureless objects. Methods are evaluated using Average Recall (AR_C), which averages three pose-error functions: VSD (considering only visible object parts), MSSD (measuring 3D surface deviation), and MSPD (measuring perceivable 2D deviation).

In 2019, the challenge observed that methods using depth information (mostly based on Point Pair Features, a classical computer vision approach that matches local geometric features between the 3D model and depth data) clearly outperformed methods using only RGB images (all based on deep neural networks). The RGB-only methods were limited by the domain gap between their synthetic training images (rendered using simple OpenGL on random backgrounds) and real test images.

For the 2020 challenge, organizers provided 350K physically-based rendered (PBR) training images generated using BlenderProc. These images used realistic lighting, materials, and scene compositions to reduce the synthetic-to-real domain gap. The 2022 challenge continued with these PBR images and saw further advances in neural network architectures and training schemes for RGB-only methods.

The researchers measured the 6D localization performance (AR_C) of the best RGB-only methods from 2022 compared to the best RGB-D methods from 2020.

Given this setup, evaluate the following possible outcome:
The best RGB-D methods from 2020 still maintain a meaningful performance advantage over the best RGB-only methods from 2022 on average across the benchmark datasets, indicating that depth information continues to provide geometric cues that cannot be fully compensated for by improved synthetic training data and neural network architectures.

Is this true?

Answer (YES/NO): NO